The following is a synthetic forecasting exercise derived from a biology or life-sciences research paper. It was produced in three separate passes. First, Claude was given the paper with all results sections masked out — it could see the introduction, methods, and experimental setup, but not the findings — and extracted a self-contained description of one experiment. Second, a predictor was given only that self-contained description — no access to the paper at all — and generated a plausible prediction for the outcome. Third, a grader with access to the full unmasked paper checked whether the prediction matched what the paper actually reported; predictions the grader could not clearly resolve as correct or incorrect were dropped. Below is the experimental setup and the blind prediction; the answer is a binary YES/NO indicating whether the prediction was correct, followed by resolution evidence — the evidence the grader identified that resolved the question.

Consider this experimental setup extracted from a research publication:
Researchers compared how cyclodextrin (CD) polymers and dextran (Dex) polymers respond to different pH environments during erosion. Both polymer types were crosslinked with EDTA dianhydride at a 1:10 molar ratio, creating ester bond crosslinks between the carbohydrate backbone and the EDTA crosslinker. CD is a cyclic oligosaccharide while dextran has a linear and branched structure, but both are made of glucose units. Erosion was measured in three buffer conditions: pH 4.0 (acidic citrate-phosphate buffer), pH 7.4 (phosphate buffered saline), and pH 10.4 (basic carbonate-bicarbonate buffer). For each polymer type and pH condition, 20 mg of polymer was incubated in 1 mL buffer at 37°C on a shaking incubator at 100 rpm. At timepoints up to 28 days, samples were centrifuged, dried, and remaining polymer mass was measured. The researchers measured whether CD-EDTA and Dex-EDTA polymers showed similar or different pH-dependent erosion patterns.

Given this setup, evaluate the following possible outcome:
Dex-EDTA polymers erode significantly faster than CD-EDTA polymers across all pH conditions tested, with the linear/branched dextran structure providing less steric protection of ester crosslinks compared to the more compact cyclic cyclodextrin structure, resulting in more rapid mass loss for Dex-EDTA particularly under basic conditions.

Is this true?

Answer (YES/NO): NO